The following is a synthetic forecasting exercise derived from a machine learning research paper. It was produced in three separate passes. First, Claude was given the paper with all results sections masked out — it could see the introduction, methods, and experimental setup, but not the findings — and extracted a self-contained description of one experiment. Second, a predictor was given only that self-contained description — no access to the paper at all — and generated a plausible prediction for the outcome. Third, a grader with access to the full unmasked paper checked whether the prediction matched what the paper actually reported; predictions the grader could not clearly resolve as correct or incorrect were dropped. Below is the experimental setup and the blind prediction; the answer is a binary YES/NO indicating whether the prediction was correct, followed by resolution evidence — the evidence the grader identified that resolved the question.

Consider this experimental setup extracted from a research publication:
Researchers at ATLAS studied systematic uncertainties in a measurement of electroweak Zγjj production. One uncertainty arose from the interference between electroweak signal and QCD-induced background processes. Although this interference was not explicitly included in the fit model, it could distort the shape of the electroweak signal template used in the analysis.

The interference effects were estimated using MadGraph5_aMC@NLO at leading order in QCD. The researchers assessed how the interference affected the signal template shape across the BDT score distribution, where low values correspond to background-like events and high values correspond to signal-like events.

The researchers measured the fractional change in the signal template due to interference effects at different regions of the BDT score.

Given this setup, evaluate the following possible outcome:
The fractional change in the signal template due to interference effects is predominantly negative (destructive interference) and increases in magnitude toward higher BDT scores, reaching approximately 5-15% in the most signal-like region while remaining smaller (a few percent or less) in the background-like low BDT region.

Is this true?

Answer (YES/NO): NO